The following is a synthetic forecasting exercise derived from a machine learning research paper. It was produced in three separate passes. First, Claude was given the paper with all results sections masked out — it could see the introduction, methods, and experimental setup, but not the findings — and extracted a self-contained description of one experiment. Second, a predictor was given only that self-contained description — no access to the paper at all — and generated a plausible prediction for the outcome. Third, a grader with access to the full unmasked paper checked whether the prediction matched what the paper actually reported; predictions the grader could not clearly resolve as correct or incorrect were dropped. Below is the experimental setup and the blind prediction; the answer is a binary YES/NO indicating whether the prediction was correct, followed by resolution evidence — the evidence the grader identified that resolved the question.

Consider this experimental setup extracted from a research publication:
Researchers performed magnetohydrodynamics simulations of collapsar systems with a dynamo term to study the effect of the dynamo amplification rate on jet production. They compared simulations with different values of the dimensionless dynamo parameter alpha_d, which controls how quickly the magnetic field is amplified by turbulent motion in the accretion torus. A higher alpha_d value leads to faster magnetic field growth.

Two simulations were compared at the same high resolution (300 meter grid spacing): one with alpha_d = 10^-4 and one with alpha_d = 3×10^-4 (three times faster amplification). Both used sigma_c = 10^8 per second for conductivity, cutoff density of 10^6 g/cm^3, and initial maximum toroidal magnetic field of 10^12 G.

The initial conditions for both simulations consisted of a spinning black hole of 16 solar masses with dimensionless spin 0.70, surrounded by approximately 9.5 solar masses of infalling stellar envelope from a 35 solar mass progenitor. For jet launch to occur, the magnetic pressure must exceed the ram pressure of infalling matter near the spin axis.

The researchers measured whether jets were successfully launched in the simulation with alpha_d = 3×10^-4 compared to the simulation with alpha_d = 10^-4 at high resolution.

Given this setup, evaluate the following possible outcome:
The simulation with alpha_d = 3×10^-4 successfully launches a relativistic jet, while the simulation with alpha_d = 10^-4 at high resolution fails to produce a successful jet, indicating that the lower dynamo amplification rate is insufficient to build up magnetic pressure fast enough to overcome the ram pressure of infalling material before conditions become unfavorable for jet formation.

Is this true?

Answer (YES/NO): NO